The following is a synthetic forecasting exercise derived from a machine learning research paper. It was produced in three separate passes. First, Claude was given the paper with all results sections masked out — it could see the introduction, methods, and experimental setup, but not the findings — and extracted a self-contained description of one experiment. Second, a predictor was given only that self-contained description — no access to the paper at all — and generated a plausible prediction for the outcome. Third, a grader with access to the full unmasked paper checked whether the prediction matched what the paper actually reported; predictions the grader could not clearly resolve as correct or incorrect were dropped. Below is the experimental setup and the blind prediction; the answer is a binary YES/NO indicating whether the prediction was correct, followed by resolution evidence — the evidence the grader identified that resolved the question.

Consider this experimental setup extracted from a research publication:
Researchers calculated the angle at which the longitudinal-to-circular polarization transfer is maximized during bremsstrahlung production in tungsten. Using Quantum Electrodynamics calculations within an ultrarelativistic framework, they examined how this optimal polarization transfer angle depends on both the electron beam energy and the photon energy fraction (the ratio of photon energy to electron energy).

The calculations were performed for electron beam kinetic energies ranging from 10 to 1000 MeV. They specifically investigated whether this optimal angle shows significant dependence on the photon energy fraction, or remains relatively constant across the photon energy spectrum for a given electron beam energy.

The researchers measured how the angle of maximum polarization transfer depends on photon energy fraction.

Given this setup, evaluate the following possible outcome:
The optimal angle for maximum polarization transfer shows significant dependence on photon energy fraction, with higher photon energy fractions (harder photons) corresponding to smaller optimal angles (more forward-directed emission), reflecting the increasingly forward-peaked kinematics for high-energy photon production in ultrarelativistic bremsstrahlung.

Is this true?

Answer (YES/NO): NO